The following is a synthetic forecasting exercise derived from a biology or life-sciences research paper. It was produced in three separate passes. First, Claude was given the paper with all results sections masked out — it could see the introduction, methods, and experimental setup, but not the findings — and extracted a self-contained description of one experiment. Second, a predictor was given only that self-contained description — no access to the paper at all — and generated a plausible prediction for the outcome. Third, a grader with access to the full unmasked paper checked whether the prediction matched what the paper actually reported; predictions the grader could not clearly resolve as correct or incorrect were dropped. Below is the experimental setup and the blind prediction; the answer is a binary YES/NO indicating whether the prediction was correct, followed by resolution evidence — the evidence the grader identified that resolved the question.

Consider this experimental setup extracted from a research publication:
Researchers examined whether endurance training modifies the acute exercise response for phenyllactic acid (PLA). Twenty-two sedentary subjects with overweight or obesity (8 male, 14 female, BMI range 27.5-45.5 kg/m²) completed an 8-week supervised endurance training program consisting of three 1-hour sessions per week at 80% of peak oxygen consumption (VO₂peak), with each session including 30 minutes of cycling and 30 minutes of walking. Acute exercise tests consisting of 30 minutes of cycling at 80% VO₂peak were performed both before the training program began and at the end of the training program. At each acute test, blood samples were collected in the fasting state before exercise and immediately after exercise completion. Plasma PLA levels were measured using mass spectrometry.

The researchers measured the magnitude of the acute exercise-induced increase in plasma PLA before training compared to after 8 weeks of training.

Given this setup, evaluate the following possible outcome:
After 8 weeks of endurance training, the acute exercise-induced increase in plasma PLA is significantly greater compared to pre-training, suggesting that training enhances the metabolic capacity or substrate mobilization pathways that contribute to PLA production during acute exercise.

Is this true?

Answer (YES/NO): NO